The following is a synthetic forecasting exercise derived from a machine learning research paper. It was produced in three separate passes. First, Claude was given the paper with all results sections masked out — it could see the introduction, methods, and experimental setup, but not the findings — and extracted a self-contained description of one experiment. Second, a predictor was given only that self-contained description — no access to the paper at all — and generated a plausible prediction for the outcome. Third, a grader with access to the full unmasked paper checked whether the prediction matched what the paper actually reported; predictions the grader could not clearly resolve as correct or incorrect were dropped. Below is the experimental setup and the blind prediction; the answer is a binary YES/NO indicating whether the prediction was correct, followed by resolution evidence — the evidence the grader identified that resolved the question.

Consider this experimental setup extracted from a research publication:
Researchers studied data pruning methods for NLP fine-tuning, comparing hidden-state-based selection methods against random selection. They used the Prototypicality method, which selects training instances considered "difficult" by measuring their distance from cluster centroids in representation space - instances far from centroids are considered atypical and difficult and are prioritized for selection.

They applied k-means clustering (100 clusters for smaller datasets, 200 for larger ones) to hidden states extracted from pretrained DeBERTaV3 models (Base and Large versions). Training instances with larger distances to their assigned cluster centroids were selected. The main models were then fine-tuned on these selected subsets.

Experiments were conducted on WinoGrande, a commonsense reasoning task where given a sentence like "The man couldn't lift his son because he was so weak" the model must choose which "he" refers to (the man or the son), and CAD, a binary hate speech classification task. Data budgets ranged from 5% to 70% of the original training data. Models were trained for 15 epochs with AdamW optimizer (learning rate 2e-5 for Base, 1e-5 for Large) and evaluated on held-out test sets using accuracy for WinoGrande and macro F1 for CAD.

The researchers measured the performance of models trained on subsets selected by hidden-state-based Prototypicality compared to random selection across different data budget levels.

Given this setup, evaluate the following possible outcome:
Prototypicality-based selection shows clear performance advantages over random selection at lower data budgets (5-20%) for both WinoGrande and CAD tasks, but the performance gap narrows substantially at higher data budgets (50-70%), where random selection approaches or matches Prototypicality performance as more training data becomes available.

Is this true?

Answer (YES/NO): NO